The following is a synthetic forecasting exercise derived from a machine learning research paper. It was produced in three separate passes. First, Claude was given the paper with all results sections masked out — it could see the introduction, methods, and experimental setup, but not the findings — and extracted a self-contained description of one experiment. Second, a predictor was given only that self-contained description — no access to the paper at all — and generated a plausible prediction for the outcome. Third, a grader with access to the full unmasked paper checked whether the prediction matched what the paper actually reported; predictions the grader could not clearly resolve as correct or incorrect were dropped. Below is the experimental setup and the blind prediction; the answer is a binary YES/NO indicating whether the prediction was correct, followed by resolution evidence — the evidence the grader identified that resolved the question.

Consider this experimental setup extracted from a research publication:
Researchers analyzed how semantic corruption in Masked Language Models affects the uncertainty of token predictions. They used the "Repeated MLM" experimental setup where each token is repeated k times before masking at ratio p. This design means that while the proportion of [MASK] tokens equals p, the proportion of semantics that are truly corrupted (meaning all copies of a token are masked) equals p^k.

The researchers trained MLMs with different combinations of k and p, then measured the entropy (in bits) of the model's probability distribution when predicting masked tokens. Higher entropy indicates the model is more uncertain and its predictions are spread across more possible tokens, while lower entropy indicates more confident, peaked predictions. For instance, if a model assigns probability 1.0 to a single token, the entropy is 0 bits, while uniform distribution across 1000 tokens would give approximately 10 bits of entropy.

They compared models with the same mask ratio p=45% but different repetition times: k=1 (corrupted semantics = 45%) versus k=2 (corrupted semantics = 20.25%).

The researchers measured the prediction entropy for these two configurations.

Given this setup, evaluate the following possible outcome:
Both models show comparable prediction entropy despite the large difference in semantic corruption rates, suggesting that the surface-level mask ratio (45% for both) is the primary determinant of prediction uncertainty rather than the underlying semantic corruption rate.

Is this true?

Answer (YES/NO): NO